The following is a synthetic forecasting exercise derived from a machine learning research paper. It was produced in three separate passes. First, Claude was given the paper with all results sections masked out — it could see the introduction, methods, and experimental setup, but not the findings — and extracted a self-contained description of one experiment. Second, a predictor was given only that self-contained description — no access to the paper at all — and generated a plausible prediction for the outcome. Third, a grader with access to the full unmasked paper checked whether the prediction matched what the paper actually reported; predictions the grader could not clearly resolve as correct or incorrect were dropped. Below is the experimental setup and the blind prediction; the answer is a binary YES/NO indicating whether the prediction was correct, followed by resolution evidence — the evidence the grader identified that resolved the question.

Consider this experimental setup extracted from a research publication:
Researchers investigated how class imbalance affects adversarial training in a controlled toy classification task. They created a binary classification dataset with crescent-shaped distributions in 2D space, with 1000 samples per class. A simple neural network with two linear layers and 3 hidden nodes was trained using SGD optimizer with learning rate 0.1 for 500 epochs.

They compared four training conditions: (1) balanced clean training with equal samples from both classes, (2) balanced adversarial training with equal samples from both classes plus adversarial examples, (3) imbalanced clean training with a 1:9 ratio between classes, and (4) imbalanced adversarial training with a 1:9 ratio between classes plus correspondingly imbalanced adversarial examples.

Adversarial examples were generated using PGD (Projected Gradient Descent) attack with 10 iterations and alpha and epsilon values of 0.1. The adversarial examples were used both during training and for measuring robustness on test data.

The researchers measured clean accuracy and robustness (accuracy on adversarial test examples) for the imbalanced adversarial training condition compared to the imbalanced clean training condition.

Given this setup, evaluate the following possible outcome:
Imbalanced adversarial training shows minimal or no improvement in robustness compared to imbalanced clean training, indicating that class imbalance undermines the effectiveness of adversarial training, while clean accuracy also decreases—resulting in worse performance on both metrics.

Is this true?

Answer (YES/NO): NO